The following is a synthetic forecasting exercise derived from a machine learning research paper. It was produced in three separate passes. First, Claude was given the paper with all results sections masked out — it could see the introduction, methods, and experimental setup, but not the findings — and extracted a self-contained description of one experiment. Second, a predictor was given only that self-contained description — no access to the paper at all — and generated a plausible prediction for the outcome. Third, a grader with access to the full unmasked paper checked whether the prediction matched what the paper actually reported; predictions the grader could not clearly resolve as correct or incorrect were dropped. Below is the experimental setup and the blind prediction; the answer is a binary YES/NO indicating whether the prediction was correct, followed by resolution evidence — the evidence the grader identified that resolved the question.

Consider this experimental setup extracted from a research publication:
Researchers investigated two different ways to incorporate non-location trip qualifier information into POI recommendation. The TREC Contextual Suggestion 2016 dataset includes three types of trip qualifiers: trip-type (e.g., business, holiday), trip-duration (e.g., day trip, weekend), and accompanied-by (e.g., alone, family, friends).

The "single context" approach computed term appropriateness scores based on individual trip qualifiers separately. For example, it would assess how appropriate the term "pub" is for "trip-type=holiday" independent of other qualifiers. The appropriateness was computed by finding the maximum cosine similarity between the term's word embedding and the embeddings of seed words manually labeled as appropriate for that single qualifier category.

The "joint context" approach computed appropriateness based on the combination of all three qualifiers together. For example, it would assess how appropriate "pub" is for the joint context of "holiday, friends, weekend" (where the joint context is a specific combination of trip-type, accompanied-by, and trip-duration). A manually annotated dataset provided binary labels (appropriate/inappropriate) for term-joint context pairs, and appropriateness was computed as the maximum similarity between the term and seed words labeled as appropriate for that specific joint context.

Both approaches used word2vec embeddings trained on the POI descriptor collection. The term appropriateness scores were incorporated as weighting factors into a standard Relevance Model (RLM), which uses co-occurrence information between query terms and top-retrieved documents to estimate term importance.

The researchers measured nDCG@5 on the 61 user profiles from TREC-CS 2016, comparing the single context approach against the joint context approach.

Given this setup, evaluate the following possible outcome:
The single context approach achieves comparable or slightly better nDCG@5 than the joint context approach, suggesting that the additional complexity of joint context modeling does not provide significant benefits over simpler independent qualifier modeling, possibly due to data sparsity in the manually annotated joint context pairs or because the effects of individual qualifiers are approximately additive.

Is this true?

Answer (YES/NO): NO